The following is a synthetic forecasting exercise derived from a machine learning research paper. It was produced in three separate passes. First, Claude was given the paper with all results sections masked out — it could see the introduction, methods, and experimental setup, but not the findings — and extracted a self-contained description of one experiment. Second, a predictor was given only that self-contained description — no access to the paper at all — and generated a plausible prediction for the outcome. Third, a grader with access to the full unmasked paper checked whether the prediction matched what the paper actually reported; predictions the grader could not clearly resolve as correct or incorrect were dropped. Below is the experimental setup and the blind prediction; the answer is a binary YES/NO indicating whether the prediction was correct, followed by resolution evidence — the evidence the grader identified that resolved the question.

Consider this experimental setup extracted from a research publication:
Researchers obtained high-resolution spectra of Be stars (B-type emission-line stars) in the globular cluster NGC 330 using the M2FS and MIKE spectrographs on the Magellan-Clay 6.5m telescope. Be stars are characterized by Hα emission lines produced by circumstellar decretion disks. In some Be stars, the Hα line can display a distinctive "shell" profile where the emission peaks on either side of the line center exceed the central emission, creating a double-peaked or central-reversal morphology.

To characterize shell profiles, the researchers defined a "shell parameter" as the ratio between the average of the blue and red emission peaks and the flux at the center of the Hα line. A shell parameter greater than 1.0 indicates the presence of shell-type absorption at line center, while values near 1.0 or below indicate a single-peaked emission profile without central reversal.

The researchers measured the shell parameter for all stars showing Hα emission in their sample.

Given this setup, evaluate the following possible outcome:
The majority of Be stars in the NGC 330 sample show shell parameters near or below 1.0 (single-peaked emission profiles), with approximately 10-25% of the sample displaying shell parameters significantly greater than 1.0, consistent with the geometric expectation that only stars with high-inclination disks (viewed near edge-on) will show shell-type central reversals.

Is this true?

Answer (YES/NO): NO